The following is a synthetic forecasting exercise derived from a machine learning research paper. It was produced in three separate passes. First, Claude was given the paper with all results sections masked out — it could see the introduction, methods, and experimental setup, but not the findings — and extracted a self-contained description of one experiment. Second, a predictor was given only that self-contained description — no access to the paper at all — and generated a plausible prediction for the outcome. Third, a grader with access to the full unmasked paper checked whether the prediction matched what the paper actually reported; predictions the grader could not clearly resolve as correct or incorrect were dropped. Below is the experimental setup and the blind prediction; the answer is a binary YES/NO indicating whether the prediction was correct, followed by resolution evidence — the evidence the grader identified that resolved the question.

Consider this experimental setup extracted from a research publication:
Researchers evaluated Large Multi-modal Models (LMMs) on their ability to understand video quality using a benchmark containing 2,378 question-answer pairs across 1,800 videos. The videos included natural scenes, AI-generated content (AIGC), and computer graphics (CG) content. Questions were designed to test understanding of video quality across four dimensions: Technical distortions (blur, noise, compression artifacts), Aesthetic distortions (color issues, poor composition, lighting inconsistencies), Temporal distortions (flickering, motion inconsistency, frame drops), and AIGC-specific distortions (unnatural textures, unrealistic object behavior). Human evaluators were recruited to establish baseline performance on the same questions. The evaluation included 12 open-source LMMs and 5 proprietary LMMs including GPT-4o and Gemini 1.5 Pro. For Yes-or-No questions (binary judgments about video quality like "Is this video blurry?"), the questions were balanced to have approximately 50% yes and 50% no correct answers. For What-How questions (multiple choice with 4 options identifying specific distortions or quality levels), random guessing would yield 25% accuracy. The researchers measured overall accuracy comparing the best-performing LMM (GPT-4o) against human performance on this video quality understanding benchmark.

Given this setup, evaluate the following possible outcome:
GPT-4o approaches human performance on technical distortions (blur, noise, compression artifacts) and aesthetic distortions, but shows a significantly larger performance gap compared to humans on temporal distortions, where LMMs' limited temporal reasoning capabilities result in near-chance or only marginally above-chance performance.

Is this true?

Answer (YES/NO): NO